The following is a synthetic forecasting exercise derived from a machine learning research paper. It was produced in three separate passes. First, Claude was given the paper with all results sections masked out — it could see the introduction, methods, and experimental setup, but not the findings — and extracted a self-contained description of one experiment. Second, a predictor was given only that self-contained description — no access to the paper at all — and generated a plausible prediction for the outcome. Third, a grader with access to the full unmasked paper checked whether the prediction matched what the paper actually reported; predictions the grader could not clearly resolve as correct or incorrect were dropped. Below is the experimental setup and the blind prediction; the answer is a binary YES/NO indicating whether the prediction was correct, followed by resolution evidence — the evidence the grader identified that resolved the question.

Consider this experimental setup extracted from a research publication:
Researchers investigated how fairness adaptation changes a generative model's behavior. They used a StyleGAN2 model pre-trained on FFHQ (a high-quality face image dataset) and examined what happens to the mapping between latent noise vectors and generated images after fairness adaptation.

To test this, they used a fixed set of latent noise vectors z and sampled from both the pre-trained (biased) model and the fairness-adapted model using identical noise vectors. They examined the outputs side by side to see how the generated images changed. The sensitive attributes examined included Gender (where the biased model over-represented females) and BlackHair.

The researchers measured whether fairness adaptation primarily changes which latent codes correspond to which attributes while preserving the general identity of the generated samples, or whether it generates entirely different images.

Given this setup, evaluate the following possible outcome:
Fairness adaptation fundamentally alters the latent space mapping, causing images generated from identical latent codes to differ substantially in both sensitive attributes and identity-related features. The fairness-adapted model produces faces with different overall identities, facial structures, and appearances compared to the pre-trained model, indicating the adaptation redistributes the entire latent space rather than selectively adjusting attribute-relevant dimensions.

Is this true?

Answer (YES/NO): NO